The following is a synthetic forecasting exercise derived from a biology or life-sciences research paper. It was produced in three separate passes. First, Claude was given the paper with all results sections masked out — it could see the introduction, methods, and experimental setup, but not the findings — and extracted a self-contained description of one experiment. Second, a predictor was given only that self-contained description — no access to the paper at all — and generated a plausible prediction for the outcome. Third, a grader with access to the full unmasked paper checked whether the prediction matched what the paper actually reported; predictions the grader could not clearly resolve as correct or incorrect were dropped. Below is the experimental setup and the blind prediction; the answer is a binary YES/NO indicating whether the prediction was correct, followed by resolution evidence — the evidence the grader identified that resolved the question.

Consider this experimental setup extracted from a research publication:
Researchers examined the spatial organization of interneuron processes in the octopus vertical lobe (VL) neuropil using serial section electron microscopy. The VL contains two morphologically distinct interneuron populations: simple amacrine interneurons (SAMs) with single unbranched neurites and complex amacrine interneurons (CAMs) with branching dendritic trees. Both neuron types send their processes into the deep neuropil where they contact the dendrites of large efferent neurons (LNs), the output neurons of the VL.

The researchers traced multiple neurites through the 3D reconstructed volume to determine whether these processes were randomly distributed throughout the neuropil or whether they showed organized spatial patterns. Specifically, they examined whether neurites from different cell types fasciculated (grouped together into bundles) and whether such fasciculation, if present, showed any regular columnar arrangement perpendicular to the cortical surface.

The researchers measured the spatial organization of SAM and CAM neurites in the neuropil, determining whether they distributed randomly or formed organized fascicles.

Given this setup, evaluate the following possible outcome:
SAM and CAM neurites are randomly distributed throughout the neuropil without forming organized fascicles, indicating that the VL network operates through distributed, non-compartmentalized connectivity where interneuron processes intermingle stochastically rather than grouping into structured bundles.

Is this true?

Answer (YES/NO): NO